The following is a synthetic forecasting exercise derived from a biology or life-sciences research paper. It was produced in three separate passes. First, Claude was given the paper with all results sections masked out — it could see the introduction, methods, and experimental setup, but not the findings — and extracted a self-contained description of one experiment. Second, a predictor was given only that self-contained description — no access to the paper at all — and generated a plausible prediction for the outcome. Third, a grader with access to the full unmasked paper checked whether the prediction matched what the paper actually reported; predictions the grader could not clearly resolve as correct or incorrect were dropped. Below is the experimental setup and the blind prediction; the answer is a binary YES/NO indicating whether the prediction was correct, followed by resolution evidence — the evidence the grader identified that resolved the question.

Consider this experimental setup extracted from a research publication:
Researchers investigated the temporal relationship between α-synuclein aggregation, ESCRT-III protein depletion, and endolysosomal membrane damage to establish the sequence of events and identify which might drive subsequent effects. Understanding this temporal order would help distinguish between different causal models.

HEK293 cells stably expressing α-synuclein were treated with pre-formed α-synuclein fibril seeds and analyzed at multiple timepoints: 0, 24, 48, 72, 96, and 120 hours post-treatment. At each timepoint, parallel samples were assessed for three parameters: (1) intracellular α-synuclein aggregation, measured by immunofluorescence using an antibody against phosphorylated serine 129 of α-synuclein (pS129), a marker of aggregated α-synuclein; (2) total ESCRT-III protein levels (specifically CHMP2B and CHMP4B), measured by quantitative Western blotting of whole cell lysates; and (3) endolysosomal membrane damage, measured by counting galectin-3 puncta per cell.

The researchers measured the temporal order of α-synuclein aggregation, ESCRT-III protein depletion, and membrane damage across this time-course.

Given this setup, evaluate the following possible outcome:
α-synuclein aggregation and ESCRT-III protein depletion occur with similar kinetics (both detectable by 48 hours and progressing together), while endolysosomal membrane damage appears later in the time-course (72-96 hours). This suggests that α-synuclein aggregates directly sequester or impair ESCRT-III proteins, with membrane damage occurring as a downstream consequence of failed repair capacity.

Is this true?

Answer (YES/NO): NO